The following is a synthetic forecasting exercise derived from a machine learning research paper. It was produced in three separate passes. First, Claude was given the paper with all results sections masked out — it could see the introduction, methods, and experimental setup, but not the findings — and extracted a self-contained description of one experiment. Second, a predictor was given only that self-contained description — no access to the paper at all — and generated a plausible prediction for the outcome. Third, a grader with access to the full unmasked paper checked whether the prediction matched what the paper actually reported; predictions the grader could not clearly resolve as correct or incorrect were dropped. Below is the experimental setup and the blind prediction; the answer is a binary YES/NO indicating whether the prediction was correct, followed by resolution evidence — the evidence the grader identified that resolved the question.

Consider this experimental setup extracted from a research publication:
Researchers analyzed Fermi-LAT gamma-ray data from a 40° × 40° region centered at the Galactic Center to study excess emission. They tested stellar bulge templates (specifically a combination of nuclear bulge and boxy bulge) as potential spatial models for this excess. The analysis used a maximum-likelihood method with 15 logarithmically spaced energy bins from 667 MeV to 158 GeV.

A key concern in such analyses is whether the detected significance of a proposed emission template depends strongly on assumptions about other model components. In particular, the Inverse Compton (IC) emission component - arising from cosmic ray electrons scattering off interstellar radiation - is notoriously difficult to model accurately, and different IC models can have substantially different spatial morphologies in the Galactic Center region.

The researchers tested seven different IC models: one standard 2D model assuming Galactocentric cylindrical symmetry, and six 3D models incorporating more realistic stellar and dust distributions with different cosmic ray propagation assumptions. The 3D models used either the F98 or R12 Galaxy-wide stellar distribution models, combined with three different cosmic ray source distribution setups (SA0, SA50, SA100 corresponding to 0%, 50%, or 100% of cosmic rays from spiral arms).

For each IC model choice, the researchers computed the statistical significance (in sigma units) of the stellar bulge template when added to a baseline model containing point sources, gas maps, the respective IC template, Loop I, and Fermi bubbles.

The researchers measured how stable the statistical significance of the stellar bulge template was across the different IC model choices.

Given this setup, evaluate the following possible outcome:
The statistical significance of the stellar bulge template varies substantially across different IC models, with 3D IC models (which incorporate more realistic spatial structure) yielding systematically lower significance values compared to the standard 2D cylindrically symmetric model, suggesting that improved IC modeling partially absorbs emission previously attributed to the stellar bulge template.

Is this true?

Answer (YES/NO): NO